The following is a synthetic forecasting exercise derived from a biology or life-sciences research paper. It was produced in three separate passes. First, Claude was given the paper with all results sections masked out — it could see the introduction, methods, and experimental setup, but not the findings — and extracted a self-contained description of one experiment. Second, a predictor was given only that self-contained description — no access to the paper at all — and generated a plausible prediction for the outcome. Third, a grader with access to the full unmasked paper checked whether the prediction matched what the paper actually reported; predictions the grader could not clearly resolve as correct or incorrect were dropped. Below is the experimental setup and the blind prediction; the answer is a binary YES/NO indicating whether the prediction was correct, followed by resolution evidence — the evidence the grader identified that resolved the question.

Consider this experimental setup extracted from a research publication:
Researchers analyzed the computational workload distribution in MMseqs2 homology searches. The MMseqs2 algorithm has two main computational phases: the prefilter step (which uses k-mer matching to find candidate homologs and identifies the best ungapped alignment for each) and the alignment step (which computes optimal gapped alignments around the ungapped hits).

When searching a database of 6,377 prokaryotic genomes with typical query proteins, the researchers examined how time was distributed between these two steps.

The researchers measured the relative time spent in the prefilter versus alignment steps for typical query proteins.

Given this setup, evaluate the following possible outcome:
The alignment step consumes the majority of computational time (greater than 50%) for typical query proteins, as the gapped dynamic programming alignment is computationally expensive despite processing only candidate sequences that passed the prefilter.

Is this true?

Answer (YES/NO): NO